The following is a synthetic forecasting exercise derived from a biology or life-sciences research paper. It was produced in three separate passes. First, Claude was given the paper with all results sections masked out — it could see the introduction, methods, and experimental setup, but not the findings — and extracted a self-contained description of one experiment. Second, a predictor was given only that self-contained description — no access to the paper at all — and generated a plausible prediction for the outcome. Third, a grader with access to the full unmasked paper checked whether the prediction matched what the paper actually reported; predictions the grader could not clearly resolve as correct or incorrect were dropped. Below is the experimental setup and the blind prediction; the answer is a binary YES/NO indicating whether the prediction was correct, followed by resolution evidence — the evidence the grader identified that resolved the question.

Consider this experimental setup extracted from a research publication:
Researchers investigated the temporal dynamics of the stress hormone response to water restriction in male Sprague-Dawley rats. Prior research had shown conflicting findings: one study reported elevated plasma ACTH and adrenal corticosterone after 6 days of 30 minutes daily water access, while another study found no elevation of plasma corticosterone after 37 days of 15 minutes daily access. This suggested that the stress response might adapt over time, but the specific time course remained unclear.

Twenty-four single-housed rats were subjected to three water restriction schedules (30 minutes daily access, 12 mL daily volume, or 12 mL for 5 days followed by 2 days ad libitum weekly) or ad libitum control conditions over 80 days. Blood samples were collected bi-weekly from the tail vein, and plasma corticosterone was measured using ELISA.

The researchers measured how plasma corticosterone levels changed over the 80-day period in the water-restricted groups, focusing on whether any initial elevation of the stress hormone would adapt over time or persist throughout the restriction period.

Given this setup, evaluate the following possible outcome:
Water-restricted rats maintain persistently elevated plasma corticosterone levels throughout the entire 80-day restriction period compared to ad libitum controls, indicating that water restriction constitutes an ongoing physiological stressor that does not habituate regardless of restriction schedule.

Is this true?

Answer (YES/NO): NO